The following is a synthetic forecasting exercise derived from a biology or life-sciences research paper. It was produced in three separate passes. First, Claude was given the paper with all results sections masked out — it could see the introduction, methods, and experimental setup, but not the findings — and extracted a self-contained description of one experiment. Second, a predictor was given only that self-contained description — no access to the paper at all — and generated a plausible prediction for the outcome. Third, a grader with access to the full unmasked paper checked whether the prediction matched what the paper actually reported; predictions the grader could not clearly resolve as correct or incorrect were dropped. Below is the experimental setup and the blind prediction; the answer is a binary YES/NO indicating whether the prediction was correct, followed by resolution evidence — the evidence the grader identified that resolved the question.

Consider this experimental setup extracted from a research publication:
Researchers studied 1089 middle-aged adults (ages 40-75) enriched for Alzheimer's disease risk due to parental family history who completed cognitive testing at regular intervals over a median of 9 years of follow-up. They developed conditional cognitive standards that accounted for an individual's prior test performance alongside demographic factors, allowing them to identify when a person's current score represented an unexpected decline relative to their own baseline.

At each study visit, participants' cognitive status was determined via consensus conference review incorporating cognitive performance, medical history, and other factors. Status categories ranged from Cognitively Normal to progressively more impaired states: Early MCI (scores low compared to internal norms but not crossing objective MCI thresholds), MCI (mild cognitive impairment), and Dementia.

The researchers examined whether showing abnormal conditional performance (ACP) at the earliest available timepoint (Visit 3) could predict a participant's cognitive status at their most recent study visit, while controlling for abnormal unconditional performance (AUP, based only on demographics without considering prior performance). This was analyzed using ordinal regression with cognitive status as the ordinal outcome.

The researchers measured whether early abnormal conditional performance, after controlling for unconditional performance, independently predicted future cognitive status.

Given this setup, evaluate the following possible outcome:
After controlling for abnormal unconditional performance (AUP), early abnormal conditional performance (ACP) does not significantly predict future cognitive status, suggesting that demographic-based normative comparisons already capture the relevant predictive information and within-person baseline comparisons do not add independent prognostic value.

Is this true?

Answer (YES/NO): YES